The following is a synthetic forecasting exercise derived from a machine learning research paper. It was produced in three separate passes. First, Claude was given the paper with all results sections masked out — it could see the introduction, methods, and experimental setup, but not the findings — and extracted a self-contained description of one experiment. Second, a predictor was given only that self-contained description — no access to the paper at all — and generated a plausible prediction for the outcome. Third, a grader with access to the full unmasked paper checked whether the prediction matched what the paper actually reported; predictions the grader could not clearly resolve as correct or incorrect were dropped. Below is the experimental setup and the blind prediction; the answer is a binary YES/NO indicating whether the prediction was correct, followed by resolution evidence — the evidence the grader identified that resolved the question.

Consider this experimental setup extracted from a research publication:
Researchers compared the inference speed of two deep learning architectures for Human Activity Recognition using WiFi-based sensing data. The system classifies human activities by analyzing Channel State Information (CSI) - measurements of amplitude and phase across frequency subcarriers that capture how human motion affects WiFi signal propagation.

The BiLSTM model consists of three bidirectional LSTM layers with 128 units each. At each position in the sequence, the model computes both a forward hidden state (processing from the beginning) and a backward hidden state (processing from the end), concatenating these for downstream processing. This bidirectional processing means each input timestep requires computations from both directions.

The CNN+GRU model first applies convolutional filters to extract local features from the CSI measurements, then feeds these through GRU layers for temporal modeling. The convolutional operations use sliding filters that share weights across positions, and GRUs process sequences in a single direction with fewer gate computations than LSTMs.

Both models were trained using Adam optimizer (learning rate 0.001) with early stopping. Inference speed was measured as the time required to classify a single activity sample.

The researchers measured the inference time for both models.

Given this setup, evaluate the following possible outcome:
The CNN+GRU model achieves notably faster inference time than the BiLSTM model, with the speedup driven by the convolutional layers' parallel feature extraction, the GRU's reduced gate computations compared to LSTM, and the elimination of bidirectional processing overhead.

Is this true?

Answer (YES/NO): YES